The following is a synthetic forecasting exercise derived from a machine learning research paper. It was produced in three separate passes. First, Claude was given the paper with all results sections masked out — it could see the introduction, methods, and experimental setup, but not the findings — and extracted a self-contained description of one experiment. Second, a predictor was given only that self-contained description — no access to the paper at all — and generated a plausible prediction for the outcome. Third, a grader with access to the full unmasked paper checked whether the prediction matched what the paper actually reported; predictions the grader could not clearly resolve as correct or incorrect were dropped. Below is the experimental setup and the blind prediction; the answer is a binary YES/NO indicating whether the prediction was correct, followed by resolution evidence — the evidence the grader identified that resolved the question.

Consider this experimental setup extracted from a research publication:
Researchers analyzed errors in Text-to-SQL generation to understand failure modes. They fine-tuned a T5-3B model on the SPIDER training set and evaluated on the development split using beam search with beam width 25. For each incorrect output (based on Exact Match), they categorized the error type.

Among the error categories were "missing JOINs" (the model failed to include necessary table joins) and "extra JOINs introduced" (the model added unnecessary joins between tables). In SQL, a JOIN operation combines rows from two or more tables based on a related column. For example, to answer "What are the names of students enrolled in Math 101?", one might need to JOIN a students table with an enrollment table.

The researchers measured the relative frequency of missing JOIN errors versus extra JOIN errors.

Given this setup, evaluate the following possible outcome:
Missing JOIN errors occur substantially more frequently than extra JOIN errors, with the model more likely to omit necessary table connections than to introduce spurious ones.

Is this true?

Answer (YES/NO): YES